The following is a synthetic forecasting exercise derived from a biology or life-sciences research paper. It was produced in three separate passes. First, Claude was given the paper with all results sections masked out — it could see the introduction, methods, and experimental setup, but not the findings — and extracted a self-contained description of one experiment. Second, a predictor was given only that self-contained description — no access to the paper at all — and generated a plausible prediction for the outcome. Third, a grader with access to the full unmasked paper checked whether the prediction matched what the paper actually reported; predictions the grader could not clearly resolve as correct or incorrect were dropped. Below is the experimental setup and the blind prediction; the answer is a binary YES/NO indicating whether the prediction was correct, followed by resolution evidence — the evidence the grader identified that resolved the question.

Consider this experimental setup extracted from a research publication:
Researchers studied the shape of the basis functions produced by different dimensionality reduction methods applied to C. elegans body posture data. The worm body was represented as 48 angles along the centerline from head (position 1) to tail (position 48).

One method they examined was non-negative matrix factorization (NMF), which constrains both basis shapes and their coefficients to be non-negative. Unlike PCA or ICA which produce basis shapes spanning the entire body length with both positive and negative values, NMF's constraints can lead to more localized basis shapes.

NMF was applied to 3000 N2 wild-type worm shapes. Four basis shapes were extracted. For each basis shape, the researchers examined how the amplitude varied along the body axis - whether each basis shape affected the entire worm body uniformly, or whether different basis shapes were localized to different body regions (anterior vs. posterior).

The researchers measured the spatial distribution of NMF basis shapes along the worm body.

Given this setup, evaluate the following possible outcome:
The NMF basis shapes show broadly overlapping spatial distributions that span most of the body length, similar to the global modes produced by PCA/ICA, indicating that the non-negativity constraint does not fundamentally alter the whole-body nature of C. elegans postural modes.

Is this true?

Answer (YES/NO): NO